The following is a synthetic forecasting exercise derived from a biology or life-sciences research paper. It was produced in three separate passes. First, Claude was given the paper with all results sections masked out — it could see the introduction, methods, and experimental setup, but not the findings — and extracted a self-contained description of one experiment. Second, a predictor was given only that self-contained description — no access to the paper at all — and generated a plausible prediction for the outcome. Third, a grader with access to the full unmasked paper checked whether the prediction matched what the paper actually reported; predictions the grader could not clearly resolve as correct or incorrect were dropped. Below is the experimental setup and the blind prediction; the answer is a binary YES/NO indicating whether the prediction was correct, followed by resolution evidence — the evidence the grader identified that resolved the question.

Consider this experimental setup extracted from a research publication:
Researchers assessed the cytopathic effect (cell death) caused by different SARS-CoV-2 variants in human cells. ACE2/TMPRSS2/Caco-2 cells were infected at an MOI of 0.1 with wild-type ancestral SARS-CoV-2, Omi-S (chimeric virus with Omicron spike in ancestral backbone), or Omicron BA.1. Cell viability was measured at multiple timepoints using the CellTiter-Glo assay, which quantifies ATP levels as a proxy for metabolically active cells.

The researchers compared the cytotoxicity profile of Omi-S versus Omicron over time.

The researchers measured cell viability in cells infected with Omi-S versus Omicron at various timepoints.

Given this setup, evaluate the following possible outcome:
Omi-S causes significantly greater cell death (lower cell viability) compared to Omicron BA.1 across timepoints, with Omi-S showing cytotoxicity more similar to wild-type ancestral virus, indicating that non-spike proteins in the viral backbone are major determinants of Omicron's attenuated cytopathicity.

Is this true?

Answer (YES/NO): YES